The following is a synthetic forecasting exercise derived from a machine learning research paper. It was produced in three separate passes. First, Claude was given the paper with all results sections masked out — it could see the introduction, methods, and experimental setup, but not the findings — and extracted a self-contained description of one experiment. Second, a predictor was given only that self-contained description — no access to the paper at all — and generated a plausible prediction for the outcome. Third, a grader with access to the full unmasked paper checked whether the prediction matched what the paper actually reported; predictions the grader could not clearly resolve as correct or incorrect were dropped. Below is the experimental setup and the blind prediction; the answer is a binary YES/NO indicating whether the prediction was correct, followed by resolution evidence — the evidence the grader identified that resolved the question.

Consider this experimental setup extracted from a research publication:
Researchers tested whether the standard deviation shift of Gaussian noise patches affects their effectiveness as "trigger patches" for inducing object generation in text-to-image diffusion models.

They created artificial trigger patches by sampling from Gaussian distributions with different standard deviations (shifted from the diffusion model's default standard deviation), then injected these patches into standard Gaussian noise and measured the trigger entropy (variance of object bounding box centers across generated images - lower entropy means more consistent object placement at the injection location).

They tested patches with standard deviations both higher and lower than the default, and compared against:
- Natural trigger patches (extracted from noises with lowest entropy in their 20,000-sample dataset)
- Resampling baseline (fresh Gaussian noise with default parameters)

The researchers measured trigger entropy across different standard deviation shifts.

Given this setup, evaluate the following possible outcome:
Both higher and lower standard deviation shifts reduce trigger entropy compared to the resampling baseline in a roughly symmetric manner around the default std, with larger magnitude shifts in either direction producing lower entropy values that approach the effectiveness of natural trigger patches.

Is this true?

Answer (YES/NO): NO